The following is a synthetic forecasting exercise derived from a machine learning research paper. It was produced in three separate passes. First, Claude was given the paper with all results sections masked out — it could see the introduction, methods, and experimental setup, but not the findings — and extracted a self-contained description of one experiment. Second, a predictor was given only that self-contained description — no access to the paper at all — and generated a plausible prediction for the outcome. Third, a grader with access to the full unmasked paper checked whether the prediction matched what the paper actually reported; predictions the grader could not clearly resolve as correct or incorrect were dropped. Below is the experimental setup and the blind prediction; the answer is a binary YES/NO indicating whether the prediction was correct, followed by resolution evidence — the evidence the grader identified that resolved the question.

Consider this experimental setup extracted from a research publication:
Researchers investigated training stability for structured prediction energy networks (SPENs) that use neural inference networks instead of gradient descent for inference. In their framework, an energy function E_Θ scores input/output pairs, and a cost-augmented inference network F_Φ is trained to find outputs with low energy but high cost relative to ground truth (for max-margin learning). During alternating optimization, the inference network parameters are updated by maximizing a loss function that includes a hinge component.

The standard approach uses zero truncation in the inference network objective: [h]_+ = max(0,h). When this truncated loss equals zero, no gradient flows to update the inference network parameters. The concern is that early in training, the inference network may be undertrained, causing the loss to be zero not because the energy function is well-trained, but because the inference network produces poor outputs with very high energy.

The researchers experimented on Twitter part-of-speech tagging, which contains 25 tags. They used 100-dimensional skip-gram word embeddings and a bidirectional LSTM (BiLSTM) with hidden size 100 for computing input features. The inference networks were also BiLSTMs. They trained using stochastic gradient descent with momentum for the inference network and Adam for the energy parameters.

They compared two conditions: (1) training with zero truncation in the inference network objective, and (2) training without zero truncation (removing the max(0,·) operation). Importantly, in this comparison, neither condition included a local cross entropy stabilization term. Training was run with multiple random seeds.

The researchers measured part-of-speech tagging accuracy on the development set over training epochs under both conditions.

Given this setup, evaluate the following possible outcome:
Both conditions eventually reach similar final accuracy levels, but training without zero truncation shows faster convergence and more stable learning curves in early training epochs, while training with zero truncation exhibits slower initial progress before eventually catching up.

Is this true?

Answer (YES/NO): NO